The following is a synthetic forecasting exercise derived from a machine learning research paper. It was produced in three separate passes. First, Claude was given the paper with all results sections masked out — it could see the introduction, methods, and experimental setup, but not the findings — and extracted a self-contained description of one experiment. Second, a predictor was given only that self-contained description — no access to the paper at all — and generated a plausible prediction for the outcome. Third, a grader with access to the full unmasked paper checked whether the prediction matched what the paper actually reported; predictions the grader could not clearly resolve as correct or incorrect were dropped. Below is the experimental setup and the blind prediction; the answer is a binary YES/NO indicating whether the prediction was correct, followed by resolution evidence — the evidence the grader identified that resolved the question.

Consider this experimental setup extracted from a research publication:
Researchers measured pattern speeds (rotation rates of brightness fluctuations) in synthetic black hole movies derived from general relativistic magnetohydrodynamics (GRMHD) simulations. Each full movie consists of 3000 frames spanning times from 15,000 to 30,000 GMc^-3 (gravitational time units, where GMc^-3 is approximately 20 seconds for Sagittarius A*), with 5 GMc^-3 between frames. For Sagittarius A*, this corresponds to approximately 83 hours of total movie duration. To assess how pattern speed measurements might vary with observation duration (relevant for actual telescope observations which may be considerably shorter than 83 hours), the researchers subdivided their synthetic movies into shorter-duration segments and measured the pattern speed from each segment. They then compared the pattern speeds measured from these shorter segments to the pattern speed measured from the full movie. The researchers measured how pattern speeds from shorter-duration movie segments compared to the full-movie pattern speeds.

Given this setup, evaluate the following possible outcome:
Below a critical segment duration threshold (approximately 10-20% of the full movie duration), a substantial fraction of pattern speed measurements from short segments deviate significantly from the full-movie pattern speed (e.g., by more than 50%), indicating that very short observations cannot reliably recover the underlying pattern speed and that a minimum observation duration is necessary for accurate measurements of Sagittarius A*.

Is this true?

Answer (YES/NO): NO